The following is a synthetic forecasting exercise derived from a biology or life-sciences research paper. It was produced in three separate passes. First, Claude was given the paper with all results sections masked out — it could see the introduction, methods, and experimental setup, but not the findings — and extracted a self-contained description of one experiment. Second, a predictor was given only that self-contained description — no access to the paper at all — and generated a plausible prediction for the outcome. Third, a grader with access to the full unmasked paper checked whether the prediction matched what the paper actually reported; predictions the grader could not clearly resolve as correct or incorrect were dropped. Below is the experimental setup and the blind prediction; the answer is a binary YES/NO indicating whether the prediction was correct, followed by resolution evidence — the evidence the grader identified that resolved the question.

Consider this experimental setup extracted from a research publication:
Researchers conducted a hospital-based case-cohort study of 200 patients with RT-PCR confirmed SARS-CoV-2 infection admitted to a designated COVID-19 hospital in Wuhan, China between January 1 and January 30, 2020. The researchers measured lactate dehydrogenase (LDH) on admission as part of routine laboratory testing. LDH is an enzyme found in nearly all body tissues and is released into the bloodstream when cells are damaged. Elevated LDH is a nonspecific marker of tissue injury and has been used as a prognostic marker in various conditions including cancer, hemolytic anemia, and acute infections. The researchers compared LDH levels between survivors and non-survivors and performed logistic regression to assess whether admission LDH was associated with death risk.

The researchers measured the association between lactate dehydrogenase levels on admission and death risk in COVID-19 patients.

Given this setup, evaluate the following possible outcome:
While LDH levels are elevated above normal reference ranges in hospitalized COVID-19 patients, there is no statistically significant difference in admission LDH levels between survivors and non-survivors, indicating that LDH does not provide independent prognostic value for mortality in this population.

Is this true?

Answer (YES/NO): NO